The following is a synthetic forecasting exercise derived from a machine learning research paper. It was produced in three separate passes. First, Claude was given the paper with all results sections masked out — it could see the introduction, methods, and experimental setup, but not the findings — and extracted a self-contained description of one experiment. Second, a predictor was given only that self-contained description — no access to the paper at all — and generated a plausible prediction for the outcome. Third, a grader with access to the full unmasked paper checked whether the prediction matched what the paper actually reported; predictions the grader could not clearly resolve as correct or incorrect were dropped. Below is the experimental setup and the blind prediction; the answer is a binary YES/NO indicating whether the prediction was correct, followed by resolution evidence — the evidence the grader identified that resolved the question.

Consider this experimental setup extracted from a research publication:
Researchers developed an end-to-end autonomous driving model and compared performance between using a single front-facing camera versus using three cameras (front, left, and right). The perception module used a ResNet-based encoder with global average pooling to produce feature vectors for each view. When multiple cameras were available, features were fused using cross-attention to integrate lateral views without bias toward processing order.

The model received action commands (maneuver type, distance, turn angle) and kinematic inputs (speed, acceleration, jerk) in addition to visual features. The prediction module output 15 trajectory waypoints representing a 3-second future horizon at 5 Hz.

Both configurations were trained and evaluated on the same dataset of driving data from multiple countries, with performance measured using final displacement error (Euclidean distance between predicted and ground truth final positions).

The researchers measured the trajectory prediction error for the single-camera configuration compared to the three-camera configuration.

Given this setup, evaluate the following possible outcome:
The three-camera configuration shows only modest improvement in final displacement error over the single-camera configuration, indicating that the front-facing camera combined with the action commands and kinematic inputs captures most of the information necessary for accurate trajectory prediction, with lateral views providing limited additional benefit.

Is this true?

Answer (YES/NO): YES